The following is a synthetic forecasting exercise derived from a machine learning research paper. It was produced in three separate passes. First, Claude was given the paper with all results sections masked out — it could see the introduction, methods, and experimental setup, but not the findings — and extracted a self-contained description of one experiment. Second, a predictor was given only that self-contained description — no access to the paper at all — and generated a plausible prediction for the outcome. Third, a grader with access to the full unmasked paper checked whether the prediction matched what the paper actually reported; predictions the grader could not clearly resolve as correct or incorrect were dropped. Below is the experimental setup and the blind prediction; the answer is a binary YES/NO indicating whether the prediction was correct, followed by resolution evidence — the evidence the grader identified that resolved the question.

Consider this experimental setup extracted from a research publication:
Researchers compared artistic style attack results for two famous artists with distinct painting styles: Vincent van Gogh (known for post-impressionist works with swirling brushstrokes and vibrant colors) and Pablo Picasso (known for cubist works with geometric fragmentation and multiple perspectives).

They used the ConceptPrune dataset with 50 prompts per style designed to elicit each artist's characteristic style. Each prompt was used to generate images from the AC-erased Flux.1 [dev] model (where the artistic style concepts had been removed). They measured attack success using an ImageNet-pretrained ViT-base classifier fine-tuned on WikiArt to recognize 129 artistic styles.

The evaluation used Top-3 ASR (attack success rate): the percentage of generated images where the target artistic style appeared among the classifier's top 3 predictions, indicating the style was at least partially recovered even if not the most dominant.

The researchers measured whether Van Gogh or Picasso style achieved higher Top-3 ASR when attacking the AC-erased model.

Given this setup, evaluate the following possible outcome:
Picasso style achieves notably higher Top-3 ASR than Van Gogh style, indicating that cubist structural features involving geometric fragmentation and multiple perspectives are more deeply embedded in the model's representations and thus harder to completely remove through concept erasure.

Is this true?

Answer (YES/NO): YES